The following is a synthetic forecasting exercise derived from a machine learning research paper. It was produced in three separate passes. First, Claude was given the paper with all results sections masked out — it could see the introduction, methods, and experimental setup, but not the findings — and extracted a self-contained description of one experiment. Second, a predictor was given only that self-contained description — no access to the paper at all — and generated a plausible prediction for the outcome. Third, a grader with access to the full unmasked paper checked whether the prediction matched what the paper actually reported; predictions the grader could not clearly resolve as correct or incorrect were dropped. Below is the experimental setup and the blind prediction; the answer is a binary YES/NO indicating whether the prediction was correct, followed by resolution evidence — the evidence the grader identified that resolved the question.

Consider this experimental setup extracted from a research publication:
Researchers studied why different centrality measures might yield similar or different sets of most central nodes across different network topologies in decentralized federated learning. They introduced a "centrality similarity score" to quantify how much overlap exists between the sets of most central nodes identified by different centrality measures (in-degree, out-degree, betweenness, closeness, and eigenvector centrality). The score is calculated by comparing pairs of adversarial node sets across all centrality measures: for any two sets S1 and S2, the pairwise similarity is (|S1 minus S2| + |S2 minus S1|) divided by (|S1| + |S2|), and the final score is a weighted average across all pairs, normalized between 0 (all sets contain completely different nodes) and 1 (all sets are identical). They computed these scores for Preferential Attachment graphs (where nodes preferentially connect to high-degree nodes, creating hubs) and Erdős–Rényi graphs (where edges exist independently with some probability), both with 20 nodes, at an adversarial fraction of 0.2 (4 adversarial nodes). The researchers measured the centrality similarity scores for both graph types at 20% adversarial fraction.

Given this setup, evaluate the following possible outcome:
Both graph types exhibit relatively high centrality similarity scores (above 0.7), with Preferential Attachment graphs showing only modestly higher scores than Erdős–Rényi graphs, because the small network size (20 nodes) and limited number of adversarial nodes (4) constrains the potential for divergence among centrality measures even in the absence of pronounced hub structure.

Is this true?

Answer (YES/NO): NO